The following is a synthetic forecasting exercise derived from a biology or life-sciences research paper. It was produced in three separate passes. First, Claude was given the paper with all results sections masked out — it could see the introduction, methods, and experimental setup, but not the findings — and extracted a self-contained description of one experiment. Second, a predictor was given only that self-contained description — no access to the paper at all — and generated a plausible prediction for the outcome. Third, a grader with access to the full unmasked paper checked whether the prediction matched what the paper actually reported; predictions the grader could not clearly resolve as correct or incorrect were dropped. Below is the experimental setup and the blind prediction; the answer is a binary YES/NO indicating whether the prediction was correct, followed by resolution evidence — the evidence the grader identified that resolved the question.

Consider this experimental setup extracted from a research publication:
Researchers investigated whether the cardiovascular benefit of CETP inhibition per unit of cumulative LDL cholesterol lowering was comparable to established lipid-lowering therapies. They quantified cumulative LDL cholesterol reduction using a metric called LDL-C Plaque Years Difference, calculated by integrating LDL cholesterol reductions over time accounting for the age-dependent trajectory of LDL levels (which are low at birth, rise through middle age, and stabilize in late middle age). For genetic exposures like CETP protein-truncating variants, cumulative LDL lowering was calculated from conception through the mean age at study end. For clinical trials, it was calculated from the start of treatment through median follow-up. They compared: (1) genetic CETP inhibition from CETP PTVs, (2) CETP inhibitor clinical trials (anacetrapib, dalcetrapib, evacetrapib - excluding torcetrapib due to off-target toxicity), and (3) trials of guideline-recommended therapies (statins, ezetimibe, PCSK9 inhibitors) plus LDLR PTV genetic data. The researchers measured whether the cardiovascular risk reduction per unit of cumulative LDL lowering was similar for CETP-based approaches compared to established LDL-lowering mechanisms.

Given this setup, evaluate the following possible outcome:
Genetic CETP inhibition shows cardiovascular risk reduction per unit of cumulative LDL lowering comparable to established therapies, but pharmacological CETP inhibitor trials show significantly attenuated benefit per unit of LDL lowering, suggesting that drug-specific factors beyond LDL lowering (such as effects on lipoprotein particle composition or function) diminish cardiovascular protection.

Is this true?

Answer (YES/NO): NO